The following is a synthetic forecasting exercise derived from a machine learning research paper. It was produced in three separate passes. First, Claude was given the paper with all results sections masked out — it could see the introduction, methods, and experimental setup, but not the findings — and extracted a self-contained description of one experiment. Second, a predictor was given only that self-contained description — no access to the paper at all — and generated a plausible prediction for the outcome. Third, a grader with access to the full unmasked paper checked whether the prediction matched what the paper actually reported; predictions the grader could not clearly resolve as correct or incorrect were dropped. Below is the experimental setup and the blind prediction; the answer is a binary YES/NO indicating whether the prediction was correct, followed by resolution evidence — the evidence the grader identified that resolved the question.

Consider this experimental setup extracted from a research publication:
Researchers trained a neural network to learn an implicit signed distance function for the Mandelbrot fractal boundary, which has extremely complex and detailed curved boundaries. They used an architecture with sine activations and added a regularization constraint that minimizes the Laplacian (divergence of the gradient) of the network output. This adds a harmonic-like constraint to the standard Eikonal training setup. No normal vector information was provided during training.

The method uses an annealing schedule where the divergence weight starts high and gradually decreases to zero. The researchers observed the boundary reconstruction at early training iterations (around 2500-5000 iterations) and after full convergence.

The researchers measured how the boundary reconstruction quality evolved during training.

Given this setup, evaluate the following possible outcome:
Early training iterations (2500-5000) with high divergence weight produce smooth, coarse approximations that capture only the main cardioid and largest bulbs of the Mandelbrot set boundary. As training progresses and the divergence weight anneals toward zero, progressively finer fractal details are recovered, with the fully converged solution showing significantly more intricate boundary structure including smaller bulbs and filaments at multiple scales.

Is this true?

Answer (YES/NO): NO